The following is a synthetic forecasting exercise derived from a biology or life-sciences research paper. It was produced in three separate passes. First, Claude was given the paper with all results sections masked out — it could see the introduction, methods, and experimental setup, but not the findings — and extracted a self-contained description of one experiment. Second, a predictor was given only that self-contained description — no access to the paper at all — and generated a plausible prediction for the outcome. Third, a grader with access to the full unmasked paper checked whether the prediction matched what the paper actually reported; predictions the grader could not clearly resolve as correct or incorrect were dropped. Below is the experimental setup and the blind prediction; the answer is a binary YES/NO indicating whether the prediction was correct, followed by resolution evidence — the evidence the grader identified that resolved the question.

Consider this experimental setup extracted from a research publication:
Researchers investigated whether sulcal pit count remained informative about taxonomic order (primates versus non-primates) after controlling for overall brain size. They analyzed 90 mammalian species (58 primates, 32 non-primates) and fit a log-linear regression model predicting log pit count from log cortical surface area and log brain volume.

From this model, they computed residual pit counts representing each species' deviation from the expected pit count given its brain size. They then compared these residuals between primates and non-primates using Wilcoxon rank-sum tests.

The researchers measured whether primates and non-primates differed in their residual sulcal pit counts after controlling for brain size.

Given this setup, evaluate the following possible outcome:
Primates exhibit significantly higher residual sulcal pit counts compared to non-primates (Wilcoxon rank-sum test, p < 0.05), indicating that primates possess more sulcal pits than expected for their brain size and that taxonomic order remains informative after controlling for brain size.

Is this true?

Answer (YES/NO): YES